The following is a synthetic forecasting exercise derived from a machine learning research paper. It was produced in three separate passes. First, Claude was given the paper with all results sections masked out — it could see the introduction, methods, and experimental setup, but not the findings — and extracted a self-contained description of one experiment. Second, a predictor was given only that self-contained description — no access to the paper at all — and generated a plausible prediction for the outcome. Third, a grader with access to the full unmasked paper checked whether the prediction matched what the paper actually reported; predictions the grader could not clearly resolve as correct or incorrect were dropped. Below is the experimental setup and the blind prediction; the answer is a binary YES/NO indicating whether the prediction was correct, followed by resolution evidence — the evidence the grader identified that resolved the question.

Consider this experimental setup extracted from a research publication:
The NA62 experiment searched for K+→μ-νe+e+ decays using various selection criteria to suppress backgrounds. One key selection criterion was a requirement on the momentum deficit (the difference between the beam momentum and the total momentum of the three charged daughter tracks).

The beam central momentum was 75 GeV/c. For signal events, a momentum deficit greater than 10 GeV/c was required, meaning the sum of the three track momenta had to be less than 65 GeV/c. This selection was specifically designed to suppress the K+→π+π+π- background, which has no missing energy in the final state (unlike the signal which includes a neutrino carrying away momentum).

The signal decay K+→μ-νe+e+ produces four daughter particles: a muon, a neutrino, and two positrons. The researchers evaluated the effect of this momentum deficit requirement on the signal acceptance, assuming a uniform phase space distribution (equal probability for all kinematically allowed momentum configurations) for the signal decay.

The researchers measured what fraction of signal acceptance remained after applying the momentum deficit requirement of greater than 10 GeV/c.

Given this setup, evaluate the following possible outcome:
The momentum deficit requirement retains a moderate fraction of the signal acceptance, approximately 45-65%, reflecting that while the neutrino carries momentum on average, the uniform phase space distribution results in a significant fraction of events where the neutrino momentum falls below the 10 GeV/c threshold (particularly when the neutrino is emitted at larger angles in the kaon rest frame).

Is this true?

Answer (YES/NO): YES